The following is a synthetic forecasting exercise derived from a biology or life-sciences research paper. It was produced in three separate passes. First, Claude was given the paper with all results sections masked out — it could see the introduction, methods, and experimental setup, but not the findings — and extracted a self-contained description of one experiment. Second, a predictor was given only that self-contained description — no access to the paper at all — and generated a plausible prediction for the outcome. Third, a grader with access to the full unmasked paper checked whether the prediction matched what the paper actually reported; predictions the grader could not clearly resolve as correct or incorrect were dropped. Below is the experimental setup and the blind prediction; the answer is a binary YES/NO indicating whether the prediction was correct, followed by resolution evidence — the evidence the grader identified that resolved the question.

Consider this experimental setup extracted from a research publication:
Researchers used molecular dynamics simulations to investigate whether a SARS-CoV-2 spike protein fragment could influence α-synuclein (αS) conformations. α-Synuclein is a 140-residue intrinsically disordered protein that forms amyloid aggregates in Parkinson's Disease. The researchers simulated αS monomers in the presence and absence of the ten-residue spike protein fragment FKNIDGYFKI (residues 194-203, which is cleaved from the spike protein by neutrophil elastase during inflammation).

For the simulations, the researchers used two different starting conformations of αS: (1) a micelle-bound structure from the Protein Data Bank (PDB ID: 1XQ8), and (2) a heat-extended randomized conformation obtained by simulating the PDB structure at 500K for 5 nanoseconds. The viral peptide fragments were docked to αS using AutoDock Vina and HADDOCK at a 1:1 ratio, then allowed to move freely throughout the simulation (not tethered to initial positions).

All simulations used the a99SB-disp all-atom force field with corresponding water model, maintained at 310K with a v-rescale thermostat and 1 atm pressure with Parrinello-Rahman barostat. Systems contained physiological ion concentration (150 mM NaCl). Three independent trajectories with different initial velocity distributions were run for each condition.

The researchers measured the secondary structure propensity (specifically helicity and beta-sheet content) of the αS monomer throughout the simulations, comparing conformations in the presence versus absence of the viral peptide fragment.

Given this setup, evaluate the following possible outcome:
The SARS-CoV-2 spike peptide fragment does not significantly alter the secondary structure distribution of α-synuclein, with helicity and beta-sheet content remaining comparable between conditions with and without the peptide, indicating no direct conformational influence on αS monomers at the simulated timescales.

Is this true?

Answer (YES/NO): NO